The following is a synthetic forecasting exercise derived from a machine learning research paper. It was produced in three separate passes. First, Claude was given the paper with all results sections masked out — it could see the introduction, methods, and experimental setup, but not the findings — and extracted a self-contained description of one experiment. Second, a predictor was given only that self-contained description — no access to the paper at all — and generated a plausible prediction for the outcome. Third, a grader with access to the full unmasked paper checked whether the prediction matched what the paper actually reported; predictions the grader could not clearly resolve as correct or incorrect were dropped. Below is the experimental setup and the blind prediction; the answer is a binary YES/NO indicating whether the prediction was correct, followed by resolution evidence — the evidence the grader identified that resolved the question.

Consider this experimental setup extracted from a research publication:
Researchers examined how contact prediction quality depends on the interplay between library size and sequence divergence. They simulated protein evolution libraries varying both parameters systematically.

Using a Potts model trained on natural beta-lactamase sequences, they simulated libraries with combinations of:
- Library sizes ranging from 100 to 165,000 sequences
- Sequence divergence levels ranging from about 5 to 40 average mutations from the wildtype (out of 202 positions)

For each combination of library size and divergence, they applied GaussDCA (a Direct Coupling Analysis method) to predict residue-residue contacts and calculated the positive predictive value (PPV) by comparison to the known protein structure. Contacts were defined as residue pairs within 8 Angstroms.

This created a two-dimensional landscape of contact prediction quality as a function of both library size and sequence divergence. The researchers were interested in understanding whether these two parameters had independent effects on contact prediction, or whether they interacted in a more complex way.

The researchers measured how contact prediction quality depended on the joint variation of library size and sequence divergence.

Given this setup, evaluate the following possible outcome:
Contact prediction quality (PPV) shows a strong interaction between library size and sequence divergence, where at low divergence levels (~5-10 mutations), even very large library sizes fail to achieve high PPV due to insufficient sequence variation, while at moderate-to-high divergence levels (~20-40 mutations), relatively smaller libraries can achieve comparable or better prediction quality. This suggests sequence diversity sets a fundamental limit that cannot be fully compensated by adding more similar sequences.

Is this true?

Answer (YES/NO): YES